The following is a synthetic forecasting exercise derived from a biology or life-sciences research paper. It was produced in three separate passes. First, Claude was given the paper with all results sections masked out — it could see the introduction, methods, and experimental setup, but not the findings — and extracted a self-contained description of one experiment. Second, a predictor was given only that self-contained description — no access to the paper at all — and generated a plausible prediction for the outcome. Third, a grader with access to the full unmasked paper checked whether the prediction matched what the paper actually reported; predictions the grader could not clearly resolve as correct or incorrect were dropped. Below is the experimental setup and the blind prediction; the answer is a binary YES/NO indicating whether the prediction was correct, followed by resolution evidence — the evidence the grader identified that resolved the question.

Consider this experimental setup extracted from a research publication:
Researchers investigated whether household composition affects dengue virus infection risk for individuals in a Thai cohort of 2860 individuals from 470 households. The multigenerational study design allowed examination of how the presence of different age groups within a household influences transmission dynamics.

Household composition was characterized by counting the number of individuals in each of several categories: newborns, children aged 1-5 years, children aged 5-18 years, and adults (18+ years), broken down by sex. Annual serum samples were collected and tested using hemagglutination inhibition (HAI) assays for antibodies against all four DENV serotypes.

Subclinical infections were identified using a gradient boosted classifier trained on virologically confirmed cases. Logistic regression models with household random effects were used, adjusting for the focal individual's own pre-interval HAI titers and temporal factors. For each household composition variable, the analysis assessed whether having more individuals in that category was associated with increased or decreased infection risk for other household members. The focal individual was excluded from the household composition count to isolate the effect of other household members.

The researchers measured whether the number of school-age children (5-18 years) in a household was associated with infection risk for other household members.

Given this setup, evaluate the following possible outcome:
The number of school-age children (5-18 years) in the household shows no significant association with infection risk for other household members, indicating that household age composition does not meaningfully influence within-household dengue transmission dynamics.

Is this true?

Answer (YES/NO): NO